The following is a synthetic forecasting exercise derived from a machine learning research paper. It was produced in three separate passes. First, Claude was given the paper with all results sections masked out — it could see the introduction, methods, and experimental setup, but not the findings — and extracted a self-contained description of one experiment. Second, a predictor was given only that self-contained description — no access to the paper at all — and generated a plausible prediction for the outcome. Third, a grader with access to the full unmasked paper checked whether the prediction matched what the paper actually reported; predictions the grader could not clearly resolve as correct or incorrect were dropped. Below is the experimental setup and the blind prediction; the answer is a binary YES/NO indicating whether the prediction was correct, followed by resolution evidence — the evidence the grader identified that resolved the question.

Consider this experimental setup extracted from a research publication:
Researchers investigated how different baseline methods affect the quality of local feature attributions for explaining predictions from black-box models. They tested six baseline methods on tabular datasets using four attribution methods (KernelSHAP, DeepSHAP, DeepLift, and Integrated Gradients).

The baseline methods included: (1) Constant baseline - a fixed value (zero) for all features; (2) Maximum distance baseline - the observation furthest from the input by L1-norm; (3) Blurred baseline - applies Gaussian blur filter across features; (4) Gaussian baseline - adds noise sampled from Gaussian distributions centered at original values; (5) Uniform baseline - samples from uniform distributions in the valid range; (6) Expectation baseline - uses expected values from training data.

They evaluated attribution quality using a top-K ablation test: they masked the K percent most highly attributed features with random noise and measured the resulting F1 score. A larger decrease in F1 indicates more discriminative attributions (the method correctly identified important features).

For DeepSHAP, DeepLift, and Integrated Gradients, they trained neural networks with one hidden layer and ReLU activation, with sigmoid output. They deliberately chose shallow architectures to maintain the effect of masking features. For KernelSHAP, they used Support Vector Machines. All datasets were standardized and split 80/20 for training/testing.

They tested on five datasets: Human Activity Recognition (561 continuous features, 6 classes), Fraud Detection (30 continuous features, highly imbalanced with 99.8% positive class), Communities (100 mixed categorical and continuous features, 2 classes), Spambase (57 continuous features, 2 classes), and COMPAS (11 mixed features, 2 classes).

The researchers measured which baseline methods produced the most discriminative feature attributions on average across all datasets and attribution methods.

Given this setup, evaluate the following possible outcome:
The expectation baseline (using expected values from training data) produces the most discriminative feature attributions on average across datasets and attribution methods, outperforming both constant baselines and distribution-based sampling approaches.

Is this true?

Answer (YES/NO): NO